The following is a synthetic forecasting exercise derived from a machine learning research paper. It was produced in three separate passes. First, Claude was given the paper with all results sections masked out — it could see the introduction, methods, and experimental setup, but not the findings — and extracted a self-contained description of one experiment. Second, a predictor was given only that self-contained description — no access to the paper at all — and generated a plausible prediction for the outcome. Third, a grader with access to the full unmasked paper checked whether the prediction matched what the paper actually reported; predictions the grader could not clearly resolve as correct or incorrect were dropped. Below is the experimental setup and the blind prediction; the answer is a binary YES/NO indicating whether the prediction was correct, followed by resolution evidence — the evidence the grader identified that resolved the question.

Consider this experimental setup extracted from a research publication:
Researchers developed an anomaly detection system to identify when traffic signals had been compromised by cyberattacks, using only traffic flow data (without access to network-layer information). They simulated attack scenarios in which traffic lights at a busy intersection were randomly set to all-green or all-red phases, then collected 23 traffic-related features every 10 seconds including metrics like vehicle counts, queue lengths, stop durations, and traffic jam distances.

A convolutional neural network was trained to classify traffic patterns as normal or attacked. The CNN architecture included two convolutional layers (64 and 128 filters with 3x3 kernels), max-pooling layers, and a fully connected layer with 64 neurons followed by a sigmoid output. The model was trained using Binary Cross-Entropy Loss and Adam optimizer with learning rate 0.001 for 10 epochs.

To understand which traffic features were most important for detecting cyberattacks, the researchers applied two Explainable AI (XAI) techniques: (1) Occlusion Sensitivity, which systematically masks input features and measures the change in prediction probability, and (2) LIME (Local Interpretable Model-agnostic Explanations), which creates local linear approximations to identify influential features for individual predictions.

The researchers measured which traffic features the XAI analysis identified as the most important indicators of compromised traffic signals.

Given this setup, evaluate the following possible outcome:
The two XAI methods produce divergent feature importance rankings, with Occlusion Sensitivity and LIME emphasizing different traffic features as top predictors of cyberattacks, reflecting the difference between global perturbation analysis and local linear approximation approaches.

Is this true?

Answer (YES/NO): NO